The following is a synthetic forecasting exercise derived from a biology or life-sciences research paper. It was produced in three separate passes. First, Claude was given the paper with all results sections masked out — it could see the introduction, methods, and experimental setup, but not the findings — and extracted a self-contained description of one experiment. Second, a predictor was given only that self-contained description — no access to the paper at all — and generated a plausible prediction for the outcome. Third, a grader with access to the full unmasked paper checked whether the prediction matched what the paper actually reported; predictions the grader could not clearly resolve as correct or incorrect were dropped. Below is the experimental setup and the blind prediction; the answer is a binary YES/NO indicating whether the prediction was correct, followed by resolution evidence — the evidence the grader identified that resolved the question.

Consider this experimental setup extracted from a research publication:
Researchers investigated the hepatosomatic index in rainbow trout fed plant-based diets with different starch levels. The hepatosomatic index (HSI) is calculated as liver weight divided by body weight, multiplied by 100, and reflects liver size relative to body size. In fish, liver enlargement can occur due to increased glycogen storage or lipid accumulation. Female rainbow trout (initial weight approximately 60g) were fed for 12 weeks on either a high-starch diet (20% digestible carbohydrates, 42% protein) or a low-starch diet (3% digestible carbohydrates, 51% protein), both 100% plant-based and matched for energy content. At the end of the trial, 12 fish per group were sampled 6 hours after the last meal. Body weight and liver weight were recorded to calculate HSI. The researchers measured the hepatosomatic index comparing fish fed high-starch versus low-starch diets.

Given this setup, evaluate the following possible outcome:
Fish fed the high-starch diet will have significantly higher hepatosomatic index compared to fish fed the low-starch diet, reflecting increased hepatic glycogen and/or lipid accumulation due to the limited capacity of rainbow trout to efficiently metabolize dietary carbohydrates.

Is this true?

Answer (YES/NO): NO